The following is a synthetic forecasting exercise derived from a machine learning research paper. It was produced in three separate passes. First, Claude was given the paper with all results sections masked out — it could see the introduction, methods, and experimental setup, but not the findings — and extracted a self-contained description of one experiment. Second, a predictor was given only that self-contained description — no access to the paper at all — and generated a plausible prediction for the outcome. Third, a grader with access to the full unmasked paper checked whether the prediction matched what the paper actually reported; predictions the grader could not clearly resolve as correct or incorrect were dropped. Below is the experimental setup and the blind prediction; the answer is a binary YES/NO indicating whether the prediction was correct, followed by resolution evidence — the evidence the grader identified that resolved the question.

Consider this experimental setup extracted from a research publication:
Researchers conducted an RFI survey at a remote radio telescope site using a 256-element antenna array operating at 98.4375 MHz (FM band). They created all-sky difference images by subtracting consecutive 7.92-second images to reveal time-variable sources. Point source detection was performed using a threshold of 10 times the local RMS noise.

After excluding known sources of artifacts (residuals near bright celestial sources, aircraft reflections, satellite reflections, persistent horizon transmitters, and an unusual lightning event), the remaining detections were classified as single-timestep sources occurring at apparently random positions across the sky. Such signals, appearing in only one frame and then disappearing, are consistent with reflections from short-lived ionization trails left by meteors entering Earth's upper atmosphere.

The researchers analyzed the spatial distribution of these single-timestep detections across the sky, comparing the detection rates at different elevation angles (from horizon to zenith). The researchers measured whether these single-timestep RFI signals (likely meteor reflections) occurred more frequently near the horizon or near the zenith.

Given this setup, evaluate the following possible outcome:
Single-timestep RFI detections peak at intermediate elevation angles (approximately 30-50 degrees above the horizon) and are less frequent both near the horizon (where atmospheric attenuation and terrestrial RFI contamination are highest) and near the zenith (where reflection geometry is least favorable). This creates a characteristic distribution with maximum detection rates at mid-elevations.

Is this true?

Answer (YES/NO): NO